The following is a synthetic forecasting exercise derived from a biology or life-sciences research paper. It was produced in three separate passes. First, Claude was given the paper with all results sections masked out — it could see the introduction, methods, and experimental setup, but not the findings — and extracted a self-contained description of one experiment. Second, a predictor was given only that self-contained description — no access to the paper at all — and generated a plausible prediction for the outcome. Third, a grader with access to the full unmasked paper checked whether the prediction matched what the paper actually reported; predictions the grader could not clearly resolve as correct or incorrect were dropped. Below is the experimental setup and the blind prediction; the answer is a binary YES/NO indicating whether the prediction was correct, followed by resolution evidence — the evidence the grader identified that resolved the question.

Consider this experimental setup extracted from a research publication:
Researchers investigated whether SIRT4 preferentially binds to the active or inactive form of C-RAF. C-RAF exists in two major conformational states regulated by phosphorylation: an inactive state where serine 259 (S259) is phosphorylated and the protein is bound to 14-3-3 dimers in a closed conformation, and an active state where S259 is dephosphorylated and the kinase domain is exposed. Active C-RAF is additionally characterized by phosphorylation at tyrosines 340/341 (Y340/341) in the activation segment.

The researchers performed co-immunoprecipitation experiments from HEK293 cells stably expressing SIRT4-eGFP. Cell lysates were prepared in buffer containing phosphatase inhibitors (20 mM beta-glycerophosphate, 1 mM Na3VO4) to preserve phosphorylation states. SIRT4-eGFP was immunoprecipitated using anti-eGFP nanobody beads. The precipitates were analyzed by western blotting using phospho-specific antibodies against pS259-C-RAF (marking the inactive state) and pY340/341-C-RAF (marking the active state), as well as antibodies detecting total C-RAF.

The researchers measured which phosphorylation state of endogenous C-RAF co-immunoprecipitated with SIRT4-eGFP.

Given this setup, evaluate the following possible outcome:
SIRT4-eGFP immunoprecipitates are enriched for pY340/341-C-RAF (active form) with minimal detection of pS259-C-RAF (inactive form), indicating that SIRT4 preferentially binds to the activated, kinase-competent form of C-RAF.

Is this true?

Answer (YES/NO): NO